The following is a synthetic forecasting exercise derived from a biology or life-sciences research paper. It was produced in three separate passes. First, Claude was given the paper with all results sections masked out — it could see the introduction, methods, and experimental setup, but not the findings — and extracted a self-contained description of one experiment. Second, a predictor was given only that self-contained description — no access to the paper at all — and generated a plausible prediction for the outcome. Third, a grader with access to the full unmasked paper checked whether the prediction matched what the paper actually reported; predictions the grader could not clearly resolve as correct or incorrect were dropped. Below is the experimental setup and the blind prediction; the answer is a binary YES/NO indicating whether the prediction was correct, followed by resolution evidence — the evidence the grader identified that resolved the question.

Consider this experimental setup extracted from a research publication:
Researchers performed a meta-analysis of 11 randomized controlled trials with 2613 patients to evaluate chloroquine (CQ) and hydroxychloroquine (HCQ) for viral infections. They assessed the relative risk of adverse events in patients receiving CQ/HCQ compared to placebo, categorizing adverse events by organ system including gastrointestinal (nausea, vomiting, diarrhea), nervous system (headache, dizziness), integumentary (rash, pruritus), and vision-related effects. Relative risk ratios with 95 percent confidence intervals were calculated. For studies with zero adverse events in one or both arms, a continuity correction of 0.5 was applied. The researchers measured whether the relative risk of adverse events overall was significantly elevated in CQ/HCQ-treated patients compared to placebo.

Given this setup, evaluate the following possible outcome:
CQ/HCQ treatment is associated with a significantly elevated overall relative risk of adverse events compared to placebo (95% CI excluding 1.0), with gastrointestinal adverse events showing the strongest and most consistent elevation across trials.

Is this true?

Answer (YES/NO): YES